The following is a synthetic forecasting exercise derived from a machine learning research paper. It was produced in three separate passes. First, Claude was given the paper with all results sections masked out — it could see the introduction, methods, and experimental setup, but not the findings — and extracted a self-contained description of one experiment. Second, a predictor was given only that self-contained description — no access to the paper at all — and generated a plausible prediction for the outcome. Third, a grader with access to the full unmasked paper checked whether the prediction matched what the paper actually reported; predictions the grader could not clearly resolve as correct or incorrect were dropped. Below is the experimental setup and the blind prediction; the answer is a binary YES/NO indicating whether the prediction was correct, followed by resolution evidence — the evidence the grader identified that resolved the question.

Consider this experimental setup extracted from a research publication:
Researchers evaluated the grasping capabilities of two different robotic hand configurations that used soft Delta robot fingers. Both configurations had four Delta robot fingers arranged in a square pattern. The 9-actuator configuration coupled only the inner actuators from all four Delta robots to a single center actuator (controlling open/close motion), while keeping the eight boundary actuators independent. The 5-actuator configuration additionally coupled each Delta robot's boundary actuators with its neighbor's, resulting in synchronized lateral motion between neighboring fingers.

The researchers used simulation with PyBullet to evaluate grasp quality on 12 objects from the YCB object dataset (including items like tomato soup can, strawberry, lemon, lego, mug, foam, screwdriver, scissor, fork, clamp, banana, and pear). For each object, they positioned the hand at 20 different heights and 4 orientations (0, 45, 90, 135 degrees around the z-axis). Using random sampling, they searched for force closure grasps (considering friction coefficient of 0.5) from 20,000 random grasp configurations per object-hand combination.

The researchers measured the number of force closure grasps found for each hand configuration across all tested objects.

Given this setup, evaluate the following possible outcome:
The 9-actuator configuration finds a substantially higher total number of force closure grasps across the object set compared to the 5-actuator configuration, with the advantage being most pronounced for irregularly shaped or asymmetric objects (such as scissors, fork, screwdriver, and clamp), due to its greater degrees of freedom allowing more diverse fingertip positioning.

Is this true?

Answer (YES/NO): NO